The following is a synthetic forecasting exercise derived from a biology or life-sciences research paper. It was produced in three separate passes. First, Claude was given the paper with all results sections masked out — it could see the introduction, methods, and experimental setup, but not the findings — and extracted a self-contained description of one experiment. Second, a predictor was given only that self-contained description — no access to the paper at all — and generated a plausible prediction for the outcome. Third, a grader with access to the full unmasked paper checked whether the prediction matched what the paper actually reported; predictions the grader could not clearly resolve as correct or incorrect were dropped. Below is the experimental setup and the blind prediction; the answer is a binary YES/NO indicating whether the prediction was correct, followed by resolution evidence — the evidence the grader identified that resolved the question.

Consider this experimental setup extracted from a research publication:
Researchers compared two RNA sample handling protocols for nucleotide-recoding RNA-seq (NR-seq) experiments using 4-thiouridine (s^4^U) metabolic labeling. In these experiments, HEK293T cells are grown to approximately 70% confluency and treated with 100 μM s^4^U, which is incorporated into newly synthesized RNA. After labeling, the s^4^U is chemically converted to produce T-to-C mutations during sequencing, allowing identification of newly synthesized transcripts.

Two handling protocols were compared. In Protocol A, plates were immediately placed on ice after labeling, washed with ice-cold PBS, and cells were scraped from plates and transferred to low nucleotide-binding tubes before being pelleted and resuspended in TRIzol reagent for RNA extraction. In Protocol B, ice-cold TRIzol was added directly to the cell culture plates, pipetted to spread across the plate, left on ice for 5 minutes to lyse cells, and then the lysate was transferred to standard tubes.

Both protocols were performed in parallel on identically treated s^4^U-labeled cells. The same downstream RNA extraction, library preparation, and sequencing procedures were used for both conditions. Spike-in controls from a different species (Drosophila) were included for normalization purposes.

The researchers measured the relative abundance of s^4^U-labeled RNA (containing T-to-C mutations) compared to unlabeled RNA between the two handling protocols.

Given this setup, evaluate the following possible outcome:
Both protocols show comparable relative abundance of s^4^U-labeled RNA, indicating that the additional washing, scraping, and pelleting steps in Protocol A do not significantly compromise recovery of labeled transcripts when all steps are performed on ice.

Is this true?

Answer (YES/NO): NO